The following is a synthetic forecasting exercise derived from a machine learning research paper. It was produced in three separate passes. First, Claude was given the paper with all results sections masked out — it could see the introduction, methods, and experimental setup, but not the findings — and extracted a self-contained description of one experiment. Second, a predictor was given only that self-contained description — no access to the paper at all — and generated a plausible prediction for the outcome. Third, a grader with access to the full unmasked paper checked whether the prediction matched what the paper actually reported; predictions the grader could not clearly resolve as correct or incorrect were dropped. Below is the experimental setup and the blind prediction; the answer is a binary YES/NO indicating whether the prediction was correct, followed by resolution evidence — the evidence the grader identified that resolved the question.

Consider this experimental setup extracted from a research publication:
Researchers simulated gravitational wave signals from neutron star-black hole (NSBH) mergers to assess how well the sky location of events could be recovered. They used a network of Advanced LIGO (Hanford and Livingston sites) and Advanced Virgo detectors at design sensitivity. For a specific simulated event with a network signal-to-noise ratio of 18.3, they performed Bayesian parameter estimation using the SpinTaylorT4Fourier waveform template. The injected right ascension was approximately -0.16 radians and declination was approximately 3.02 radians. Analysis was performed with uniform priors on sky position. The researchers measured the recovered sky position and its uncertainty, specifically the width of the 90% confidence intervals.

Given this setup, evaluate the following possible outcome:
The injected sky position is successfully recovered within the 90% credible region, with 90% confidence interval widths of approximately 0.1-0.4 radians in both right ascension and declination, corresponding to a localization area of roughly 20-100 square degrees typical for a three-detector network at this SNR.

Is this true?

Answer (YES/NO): NO